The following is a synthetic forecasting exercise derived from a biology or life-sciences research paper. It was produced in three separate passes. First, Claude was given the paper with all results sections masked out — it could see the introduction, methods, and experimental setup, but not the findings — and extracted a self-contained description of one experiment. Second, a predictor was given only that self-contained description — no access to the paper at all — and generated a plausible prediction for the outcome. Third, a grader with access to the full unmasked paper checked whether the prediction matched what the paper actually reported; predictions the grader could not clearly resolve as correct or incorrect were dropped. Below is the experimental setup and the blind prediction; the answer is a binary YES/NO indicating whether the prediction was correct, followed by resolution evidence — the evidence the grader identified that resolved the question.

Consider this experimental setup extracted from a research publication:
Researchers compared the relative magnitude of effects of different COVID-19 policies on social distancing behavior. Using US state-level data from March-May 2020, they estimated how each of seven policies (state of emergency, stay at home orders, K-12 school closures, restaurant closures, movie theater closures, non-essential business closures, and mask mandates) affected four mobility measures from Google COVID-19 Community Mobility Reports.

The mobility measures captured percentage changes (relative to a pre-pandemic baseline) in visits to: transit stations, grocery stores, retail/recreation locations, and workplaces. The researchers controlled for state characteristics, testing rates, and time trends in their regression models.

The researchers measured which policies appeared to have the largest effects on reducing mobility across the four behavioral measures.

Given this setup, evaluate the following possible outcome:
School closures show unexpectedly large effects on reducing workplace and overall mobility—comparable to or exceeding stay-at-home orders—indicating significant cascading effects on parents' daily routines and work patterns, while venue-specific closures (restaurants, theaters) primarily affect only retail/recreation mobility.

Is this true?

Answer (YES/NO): NO